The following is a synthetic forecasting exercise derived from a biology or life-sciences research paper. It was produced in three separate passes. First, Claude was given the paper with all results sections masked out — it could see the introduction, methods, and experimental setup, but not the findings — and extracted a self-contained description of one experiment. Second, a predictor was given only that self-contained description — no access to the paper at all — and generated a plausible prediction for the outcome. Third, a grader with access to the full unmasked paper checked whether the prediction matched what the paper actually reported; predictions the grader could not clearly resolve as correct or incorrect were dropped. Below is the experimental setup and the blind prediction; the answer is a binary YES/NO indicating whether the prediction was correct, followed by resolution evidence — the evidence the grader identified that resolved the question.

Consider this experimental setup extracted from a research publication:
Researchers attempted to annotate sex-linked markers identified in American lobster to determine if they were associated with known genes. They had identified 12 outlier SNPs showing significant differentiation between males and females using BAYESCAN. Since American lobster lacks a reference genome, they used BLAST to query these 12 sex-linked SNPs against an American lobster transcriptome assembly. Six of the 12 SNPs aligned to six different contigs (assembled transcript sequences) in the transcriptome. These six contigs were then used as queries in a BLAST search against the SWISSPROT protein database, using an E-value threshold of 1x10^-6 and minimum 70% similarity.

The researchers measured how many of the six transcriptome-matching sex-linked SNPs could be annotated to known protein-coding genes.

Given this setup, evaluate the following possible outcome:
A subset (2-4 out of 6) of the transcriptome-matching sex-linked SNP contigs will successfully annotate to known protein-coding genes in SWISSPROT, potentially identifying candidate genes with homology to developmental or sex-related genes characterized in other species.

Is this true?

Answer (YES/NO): YES